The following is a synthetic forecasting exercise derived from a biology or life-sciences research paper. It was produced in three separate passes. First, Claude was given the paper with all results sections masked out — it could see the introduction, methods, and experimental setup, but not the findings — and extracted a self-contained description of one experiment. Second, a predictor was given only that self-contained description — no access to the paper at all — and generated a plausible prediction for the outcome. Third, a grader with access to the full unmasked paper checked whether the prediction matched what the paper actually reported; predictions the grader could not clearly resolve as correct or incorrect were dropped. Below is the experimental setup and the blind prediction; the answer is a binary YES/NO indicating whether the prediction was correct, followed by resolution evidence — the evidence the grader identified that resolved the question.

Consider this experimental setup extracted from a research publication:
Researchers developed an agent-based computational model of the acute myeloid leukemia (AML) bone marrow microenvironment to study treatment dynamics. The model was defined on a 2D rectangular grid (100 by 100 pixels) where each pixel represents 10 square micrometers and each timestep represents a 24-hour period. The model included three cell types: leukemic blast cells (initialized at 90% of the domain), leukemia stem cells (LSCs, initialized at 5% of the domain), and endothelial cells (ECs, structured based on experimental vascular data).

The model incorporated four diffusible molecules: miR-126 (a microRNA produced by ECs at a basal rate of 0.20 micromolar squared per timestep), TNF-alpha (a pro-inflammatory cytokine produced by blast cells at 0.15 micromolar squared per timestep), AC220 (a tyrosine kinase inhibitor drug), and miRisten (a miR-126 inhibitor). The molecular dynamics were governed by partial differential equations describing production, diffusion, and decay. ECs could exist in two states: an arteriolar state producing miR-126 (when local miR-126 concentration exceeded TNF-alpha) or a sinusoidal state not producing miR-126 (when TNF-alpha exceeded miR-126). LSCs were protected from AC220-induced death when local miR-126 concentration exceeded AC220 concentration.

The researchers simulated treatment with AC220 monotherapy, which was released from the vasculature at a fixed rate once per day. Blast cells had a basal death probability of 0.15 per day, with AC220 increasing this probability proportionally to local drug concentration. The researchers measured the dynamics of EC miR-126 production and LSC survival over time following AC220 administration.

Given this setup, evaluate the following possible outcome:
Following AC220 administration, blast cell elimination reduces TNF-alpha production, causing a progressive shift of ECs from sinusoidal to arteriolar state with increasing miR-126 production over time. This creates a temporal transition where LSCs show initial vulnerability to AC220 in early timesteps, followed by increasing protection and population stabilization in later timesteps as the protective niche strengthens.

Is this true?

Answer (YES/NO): NO